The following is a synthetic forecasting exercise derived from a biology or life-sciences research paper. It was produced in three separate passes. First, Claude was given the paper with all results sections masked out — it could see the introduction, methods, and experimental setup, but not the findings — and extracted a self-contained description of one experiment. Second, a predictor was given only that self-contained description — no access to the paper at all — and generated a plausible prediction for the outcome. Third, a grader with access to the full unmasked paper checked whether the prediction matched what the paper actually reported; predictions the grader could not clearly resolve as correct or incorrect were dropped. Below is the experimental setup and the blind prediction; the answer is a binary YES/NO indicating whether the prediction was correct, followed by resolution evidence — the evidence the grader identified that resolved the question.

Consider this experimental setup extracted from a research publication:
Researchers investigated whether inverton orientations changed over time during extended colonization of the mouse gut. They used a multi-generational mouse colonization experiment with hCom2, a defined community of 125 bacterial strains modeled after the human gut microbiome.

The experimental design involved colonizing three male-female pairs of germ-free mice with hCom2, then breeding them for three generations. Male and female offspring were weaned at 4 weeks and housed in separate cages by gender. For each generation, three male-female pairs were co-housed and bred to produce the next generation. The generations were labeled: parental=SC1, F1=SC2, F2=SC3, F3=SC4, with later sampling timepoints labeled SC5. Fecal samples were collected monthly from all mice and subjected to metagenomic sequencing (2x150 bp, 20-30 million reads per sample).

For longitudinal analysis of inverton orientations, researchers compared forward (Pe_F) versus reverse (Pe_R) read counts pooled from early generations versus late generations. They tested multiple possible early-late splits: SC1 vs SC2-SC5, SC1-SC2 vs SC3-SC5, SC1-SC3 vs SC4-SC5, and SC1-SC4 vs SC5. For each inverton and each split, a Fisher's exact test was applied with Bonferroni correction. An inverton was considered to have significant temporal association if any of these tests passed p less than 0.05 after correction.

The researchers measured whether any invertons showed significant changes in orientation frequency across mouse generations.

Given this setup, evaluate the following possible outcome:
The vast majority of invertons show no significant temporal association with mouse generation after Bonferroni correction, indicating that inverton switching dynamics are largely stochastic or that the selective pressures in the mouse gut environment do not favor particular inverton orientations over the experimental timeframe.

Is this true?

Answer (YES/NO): NO